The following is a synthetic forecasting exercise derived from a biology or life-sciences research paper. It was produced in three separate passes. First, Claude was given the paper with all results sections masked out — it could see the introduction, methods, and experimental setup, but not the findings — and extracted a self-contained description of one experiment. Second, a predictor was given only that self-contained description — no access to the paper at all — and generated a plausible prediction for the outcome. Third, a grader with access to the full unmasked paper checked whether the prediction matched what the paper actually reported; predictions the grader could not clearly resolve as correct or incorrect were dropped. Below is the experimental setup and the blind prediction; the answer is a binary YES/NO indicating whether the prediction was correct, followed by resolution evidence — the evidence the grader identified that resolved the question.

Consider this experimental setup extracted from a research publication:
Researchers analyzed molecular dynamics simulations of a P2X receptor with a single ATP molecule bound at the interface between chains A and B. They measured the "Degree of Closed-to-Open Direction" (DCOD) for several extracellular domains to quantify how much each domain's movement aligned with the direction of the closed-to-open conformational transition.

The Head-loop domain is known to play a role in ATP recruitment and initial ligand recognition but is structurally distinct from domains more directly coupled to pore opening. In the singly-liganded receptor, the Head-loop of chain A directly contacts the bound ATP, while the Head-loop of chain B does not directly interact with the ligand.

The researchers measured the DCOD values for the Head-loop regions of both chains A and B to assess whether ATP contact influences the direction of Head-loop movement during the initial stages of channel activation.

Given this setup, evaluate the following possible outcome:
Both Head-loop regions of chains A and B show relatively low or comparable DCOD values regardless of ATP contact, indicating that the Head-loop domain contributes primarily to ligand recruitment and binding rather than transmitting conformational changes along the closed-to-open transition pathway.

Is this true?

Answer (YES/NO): NO